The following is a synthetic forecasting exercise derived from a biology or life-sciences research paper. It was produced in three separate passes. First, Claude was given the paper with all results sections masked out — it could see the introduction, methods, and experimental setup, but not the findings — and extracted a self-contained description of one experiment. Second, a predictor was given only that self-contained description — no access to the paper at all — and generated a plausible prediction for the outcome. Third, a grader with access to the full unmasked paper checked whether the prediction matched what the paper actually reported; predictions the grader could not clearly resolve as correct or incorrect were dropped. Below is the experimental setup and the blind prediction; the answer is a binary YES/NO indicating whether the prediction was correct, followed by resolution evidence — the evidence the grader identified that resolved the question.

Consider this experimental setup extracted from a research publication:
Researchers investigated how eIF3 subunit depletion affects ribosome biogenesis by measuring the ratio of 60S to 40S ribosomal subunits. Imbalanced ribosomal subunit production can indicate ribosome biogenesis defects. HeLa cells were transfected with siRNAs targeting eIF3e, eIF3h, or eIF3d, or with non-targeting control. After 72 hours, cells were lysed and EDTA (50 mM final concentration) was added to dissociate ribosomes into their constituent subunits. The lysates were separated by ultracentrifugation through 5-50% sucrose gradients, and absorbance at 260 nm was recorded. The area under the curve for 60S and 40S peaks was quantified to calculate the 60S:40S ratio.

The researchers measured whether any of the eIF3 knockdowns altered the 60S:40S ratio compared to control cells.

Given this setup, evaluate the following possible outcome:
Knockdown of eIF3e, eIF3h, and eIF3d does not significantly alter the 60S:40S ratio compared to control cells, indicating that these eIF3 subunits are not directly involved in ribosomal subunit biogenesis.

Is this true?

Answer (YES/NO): YES